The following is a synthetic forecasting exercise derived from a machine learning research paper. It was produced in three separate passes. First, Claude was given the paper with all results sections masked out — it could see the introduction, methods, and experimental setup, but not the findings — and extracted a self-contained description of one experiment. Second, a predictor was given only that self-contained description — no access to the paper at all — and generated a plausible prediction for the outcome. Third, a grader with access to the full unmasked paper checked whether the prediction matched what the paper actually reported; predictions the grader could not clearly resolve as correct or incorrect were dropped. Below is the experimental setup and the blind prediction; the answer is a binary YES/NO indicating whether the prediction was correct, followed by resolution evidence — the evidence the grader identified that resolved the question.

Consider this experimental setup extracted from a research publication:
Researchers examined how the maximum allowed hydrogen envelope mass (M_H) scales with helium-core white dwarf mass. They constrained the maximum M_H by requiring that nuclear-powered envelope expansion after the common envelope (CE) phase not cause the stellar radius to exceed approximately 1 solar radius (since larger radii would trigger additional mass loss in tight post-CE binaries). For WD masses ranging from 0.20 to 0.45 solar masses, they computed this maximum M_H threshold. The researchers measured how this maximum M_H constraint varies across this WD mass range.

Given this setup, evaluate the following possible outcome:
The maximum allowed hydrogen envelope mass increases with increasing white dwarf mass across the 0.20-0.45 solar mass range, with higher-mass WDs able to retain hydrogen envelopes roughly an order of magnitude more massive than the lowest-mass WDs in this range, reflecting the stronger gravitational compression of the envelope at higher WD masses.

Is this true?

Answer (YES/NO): NO